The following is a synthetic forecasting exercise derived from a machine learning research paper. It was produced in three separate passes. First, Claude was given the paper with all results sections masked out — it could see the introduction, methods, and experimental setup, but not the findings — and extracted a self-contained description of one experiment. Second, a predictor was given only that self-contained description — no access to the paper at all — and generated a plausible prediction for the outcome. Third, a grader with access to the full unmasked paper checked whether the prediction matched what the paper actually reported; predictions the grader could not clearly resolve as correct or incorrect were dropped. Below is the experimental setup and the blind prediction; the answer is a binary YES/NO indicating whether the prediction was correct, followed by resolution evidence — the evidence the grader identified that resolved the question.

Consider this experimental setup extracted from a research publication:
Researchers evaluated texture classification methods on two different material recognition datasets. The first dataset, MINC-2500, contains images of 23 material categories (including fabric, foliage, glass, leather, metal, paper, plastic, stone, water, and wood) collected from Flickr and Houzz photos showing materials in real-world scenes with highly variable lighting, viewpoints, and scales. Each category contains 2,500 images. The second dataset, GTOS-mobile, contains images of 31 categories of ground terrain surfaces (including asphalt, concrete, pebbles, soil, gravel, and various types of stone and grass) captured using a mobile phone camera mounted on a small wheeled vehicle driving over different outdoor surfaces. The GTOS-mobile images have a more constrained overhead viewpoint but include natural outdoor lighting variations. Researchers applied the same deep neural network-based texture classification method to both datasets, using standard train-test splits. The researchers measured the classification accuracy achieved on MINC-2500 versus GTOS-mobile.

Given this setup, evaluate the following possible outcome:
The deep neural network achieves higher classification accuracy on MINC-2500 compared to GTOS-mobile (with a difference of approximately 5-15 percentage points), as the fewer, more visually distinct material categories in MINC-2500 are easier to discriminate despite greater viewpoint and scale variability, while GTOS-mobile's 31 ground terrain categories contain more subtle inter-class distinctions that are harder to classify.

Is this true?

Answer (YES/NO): NO